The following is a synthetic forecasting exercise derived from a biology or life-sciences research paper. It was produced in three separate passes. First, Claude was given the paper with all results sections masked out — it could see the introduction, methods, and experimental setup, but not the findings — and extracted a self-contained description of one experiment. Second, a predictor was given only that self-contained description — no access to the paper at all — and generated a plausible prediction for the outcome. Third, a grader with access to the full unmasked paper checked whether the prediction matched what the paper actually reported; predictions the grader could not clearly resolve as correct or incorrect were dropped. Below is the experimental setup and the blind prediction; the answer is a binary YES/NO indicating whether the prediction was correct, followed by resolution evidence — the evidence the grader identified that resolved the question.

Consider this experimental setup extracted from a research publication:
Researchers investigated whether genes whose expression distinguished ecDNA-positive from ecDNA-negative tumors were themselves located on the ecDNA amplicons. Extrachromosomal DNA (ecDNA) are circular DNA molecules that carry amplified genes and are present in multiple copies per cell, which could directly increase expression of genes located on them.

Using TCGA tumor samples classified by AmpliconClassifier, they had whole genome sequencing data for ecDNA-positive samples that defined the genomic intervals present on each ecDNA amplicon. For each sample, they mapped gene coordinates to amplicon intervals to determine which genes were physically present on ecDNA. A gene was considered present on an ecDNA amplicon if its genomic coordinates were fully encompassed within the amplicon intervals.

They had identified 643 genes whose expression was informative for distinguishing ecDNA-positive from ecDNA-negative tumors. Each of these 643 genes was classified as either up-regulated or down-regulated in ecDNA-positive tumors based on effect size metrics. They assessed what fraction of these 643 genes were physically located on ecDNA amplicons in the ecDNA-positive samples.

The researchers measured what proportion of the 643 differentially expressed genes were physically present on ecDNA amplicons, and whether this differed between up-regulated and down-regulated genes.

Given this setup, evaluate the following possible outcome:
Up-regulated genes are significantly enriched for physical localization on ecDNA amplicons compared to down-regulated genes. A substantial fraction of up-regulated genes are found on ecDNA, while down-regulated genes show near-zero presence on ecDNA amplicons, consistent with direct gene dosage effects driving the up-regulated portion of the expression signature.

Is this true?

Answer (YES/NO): NO